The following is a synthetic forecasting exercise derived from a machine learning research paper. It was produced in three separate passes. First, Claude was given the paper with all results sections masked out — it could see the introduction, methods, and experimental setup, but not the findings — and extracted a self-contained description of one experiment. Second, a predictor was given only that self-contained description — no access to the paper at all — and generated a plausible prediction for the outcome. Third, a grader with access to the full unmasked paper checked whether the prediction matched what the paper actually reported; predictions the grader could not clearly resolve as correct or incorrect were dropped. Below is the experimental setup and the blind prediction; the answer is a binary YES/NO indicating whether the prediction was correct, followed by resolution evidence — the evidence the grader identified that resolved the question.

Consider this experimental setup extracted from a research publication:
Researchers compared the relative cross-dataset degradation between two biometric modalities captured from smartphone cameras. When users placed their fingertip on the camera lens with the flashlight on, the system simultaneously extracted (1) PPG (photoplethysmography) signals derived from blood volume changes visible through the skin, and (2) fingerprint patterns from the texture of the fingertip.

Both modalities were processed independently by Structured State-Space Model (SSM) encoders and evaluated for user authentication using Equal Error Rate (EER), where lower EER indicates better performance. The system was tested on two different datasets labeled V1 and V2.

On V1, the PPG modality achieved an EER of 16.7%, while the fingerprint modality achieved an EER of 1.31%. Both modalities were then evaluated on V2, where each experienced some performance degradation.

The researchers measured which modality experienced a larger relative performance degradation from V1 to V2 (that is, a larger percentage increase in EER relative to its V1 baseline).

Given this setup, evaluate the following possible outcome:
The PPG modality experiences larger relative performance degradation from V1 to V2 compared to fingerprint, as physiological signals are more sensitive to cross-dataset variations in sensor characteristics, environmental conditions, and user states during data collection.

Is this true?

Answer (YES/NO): NO